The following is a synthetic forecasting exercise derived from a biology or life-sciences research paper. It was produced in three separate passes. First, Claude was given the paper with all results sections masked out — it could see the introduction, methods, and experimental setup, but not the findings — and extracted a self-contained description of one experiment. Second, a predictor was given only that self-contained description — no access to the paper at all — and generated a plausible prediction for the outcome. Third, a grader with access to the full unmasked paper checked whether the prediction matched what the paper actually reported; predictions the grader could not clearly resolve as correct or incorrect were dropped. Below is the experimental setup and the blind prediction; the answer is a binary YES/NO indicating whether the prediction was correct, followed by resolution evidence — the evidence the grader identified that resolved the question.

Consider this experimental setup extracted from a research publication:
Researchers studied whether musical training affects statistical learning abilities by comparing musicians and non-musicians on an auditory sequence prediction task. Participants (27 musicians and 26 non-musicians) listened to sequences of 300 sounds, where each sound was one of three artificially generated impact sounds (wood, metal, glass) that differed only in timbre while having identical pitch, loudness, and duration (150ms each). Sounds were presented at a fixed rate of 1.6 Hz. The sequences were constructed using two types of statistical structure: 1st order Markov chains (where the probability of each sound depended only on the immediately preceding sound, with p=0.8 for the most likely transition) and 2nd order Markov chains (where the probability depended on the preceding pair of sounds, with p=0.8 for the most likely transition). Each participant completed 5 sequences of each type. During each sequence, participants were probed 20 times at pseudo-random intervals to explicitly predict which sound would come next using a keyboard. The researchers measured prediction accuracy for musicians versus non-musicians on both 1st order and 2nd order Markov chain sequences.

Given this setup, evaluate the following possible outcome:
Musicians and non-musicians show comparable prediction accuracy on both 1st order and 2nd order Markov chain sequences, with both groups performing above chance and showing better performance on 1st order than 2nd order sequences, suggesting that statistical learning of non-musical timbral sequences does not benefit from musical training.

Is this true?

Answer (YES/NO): NO